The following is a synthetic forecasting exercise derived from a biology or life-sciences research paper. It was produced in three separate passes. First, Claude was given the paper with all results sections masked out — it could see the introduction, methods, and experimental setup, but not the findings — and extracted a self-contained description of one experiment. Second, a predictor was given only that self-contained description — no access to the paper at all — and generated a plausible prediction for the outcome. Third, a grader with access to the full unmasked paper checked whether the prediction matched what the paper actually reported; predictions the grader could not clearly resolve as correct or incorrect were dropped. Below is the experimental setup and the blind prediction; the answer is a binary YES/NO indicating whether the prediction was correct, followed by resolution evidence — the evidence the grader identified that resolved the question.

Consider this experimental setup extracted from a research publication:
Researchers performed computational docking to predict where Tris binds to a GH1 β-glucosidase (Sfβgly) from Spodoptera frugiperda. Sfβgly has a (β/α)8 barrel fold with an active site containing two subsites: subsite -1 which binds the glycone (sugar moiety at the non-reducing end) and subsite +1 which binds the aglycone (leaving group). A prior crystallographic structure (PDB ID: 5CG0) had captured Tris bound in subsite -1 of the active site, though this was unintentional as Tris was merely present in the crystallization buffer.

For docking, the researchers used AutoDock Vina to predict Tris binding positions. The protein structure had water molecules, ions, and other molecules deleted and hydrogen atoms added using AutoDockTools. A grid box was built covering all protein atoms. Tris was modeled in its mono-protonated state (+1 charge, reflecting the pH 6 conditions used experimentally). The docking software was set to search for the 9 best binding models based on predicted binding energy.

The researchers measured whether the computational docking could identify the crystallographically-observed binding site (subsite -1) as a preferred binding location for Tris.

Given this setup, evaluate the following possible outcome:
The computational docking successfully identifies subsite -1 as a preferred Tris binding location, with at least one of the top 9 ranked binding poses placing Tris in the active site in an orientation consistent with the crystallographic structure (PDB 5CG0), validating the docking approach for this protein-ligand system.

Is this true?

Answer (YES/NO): YES